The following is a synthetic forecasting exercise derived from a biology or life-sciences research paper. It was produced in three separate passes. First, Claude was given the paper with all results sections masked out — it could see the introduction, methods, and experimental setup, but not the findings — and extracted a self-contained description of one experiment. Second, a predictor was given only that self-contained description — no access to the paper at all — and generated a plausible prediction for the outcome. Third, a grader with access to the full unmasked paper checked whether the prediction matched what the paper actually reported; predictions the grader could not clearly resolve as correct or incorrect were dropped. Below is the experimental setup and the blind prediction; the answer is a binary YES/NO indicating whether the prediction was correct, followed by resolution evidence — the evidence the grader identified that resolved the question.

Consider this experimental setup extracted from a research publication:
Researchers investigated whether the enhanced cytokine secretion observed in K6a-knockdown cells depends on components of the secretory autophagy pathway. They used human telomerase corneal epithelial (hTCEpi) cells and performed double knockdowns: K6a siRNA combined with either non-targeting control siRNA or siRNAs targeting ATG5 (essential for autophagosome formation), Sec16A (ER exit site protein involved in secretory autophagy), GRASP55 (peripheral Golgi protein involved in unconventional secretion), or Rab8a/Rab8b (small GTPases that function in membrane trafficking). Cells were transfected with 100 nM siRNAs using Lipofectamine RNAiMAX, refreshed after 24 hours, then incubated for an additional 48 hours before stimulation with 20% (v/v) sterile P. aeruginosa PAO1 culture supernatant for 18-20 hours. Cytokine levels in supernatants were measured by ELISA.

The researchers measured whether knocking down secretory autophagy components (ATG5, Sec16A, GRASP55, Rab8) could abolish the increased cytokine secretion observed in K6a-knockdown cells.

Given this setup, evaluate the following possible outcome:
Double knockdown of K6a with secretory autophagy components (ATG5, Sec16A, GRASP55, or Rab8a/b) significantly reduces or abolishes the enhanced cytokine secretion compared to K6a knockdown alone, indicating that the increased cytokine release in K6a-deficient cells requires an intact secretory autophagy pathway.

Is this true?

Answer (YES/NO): YES